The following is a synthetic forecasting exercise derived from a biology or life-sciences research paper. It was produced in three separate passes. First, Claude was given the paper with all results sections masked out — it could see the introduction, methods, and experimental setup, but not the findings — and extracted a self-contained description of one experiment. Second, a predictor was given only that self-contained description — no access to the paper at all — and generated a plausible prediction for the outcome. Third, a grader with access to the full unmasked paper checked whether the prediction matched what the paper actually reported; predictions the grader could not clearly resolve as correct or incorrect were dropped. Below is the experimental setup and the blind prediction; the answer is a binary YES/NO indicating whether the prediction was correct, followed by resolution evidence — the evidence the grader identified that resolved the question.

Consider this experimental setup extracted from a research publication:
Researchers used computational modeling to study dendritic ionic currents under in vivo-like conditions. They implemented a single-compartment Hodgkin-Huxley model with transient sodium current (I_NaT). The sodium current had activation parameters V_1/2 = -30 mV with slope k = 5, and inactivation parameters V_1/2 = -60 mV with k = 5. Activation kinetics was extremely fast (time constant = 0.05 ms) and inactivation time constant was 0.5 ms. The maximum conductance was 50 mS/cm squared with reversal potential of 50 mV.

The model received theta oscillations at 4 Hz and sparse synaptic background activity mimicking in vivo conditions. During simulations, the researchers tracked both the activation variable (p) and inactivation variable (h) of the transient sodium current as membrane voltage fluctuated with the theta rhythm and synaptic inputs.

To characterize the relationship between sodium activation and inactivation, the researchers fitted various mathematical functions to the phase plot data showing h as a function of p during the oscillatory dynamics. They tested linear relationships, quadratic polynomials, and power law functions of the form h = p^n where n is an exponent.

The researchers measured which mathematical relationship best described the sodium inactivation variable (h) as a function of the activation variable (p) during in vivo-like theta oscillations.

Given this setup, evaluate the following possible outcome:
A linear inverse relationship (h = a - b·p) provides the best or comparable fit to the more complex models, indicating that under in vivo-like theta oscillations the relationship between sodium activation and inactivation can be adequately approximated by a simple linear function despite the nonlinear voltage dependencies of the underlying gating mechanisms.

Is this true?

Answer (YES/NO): NO